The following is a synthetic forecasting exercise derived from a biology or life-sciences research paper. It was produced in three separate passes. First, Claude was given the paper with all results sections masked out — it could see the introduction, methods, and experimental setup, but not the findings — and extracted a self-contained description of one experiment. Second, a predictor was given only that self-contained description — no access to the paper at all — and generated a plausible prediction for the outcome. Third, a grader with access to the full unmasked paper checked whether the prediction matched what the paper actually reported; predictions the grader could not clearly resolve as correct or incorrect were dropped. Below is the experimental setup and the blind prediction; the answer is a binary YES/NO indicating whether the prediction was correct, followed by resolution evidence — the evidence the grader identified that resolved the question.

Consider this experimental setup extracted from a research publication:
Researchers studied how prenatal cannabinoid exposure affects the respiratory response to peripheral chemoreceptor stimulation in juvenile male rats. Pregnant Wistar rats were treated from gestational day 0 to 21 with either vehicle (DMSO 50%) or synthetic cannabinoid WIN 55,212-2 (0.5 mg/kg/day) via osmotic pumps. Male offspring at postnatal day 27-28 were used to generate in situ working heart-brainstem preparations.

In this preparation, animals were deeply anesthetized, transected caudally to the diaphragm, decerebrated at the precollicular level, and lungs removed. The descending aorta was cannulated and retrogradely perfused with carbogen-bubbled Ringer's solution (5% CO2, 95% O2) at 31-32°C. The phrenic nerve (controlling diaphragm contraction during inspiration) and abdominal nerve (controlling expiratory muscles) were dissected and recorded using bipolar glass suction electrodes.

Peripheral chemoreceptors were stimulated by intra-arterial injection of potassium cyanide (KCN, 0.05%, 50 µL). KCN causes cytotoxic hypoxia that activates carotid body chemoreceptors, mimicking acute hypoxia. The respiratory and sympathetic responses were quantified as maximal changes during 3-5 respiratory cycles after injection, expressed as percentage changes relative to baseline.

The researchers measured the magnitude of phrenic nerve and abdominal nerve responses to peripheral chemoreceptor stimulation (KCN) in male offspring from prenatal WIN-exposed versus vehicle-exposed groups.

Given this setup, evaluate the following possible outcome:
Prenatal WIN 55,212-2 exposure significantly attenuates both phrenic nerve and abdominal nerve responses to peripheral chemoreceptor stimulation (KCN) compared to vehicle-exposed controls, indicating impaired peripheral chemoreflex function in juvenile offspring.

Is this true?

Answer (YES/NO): NO